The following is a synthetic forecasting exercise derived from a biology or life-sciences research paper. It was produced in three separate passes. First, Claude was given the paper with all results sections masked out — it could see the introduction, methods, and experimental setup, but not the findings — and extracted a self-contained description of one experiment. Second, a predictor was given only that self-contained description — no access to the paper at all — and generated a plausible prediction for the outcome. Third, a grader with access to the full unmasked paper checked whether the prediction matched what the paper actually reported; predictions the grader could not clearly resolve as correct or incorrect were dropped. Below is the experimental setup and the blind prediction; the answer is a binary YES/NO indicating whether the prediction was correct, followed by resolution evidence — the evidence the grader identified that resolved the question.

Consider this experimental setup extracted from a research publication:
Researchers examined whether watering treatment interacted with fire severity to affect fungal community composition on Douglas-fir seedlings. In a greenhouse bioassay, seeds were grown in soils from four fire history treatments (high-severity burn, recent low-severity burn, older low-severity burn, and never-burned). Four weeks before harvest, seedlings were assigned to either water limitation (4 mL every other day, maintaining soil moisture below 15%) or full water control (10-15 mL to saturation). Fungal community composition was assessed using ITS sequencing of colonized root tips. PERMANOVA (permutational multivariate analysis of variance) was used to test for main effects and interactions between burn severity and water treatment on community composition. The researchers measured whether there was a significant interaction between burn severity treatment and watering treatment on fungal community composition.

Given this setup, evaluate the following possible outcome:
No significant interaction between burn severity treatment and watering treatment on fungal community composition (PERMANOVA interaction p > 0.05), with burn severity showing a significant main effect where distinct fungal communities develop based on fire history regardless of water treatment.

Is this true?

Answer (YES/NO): NO